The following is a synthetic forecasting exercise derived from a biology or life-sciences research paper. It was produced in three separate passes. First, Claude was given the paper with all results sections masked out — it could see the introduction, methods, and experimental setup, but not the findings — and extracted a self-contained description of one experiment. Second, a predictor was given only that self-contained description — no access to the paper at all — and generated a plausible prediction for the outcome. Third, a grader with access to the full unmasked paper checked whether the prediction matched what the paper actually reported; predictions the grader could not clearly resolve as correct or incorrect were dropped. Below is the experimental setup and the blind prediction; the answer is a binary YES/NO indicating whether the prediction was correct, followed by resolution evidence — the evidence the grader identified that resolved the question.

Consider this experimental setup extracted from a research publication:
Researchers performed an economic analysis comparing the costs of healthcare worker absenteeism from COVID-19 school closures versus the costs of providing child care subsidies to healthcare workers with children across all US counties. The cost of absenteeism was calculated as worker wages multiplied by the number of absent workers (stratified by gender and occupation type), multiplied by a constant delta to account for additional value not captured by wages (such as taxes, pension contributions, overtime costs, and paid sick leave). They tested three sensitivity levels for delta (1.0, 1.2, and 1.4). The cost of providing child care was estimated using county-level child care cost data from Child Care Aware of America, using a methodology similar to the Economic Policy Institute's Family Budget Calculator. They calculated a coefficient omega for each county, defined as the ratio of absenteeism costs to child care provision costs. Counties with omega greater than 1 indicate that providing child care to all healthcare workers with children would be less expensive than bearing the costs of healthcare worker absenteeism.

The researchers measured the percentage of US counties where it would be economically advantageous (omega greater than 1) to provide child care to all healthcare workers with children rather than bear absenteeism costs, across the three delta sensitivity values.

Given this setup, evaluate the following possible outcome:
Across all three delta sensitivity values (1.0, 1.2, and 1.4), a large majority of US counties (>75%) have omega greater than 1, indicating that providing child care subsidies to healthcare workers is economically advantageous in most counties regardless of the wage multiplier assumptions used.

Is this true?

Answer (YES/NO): YES